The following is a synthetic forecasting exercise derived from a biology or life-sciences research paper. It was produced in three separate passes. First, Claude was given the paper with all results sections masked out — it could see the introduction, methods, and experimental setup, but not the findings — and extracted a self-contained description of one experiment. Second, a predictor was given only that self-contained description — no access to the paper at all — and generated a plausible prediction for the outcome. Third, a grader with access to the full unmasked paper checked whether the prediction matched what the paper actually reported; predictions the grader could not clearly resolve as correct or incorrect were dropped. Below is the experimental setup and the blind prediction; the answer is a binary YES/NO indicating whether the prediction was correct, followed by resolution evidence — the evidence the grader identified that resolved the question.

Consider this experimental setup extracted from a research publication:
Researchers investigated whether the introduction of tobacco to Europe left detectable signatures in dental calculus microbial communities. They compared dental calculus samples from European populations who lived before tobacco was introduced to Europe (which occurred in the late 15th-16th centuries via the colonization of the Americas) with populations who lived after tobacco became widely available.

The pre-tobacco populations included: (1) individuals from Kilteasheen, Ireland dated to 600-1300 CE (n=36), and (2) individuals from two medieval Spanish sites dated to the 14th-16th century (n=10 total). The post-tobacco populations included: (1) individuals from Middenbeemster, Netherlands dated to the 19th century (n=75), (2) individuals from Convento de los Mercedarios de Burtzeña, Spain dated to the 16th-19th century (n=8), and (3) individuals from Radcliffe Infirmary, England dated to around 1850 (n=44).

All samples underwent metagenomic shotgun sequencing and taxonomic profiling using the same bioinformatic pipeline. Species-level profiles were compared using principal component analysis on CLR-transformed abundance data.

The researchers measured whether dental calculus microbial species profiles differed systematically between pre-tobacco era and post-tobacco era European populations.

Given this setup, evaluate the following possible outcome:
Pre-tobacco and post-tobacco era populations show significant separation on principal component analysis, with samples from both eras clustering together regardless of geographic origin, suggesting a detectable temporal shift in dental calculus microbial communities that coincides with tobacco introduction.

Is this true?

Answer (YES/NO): NO